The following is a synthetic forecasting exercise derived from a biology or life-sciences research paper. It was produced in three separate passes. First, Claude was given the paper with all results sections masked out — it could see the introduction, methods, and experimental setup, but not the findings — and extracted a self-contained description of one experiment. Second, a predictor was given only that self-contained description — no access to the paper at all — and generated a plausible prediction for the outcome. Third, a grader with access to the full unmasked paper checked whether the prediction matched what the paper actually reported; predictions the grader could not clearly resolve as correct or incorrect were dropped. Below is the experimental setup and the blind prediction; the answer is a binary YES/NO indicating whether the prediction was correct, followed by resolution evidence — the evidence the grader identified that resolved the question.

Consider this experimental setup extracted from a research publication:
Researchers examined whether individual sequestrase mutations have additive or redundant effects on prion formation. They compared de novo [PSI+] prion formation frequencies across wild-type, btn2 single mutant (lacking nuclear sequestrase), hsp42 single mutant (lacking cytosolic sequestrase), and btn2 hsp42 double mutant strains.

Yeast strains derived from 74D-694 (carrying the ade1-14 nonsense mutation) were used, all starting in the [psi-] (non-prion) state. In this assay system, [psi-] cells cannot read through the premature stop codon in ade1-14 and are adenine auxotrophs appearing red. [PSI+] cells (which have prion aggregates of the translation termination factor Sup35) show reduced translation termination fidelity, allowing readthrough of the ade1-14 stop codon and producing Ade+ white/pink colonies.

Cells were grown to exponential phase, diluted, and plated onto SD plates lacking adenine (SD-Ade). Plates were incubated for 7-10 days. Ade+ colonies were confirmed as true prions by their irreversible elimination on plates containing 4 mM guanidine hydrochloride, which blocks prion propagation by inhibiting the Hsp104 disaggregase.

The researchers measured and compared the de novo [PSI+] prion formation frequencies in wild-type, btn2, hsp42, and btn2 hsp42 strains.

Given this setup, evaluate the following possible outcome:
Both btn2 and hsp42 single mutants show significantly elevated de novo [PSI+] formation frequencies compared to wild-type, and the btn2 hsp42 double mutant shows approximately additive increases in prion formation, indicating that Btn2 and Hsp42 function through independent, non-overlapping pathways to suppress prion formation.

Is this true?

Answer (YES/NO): NO